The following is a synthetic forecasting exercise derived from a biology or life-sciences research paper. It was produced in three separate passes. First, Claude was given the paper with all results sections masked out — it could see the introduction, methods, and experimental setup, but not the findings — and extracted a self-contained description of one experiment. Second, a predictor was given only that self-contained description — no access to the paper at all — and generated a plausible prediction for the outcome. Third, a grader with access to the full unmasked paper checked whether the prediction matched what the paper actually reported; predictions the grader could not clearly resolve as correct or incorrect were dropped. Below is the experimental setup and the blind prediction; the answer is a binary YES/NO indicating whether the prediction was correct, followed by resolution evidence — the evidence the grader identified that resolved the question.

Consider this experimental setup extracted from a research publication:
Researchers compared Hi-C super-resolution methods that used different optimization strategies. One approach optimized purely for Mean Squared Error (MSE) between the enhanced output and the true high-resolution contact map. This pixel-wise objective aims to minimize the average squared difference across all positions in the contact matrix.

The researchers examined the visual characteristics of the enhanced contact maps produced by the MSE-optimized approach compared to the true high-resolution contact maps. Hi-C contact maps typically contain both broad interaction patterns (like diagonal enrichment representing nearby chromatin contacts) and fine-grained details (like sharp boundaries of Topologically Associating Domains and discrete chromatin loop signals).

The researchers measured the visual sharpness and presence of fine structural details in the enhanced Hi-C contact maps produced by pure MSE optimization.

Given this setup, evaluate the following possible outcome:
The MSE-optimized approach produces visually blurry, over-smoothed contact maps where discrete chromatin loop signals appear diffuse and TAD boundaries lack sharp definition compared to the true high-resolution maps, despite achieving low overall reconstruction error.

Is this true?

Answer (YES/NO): YES